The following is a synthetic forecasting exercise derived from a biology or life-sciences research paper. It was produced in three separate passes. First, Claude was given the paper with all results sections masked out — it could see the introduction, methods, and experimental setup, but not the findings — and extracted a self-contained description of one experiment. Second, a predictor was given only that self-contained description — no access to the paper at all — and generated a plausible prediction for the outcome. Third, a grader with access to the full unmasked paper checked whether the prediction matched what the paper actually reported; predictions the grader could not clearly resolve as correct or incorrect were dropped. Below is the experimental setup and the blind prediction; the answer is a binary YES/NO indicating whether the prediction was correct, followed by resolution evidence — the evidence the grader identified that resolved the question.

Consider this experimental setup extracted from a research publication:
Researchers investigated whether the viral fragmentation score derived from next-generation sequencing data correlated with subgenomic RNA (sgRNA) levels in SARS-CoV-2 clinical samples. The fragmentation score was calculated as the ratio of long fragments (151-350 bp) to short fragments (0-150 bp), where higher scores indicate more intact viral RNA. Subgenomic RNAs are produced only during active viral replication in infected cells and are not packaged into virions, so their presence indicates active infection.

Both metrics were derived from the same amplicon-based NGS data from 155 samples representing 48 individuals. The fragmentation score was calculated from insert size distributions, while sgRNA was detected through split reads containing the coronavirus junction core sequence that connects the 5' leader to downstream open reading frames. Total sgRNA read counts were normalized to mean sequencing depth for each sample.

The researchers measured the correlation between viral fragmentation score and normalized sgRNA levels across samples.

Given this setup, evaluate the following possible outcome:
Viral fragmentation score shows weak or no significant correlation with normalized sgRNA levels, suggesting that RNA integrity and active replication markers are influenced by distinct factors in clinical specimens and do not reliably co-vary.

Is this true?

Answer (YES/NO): NO